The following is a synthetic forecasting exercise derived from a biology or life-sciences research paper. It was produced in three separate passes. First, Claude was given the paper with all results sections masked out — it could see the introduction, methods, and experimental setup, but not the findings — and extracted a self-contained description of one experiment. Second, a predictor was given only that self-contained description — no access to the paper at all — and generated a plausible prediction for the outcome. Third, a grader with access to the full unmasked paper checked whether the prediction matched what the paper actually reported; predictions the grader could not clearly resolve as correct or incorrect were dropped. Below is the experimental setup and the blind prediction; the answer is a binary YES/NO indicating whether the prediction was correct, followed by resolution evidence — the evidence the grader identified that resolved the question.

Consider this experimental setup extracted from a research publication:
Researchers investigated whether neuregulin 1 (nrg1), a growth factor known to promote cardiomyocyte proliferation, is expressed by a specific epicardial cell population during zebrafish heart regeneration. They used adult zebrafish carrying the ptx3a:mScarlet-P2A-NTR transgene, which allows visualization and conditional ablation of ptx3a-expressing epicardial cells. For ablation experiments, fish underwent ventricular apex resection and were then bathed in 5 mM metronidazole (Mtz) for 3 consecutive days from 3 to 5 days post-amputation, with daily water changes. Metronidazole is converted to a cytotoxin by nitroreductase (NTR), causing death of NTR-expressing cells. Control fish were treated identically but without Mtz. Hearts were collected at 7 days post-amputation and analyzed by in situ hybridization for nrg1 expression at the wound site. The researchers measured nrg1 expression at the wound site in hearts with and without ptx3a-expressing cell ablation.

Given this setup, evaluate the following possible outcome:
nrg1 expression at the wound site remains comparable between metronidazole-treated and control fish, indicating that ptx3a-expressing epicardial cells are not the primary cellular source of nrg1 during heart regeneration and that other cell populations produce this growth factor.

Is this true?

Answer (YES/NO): NO